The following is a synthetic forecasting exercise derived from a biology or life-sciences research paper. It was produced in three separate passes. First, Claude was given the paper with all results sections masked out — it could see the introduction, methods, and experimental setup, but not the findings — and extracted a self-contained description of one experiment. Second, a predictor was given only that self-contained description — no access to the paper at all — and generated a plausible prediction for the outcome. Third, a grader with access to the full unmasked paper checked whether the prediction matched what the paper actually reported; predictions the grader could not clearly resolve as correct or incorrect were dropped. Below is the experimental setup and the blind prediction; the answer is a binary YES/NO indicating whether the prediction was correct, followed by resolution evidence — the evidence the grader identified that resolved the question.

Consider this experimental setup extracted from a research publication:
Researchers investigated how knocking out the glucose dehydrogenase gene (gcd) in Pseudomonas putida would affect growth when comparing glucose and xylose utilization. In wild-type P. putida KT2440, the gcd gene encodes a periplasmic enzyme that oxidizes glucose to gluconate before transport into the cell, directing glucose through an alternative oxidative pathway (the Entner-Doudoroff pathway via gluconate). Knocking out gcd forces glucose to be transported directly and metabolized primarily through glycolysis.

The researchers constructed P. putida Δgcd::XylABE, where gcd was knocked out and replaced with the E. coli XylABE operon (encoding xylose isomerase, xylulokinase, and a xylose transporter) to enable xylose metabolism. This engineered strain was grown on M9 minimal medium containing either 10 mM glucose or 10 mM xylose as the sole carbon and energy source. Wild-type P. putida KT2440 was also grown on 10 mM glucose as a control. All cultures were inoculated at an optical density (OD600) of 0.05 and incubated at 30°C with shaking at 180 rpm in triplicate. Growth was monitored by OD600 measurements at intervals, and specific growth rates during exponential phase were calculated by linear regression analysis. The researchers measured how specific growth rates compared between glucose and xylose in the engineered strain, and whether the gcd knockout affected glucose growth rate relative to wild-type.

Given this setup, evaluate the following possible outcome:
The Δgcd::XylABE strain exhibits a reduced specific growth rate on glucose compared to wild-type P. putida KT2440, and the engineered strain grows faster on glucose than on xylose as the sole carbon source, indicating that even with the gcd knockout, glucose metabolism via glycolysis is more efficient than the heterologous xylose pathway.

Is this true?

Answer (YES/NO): YES